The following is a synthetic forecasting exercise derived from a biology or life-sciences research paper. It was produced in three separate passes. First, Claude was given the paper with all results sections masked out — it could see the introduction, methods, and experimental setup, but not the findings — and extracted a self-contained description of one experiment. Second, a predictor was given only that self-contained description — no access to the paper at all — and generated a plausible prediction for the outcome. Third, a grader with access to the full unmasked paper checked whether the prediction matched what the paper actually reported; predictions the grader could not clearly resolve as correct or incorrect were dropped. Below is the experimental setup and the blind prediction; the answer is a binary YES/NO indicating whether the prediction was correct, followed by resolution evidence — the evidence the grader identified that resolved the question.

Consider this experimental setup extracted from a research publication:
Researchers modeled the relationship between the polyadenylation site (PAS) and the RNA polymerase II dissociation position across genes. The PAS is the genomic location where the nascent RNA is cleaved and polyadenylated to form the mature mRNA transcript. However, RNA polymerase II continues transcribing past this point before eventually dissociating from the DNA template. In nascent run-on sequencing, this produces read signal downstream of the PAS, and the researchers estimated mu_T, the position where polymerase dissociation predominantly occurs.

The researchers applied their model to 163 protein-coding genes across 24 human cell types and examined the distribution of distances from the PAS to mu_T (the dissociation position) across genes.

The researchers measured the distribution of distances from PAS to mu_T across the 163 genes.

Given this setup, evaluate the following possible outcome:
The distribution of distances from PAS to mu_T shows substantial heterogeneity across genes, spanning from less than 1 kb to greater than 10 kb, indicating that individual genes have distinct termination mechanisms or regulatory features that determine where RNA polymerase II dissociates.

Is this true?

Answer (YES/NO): YES